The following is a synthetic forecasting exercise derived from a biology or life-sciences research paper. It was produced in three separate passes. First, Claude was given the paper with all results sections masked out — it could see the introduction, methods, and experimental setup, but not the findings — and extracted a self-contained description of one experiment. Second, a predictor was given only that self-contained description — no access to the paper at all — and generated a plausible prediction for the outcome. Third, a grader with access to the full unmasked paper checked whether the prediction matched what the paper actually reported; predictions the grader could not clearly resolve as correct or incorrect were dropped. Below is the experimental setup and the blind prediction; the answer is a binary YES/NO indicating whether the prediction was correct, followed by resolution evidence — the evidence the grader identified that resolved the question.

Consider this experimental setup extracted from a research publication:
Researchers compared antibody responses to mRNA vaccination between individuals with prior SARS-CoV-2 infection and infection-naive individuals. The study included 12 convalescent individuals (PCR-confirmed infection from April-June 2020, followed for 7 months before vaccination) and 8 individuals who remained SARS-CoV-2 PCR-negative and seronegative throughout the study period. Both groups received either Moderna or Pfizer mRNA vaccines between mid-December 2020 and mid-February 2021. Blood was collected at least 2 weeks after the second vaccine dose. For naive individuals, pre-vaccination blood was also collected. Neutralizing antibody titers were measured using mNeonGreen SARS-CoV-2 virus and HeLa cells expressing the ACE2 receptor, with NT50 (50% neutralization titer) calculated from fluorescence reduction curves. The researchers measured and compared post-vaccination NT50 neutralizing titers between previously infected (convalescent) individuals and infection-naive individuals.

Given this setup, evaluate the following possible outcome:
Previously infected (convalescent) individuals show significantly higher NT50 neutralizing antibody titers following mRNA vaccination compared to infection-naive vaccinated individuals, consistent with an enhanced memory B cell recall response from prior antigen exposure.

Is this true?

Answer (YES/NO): YES